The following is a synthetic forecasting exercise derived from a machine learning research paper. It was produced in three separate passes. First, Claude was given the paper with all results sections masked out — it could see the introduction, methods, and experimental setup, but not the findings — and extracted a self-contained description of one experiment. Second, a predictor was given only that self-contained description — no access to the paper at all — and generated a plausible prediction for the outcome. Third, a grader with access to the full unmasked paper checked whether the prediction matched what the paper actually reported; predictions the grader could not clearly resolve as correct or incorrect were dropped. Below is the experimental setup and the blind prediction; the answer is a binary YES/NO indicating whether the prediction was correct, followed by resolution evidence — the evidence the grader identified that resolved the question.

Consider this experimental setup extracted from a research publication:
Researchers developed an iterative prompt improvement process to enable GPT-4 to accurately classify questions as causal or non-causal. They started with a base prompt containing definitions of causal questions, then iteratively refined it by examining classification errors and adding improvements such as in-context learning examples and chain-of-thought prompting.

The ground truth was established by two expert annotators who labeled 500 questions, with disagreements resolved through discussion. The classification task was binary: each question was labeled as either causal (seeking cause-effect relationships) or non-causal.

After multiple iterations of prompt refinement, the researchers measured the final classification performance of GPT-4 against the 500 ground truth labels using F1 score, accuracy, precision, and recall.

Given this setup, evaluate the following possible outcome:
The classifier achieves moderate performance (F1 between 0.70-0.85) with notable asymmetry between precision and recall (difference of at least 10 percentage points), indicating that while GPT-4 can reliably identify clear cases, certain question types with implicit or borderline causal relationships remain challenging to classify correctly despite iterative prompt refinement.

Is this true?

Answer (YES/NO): NO